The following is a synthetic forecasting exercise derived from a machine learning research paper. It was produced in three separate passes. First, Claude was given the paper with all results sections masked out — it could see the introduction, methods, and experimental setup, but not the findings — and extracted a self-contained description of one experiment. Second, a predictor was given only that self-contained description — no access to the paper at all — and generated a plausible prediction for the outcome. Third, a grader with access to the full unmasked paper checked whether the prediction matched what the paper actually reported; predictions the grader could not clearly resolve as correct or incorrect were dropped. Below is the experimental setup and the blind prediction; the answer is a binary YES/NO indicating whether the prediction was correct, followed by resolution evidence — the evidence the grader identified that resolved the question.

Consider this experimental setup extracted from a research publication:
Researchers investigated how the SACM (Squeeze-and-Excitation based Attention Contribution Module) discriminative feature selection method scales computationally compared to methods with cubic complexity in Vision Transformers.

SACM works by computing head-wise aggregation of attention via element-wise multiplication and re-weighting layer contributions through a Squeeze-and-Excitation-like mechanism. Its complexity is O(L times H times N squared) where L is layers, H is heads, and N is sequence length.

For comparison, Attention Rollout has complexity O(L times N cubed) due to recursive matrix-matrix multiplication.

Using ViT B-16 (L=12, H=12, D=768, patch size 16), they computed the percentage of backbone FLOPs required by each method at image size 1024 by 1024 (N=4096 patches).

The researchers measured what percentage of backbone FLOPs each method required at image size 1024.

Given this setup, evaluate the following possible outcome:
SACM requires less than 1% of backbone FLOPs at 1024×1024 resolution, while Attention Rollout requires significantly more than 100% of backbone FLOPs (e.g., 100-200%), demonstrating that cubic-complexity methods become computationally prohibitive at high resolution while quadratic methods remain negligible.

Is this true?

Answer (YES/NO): NO